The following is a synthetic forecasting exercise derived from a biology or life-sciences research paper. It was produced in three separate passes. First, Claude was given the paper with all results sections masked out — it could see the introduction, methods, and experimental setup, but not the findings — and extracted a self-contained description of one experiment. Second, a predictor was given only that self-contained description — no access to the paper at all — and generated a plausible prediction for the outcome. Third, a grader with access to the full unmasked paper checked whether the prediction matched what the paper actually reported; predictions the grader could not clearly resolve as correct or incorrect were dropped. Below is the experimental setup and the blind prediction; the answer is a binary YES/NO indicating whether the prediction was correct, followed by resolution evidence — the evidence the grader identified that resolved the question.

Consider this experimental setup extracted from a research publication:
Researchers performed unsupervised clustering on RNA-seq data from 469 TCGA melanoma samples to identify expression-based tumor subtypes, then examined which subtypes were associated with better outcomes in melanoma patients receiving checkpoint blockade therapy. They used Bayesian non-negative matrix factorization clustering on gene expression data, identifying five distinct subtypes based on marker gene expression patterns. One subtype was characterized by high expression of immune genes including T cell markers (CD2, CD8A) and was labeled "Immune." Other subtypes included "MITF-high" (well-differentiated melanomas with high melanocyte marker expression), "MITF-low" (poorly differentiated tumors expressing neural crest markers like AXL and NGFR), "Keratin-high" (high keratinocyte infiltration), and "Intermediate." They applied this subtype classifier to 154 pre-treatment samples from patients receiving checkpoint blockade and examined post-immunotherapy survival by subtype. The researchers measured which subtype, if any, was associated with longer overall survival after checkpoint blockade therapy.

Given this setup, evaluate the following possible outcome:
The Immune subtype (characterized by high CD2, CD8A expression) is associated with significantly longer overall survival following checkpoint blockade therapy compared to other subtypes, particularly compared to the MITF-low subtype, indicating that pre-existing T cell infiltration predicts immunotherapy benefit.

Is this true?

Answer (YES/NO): YES